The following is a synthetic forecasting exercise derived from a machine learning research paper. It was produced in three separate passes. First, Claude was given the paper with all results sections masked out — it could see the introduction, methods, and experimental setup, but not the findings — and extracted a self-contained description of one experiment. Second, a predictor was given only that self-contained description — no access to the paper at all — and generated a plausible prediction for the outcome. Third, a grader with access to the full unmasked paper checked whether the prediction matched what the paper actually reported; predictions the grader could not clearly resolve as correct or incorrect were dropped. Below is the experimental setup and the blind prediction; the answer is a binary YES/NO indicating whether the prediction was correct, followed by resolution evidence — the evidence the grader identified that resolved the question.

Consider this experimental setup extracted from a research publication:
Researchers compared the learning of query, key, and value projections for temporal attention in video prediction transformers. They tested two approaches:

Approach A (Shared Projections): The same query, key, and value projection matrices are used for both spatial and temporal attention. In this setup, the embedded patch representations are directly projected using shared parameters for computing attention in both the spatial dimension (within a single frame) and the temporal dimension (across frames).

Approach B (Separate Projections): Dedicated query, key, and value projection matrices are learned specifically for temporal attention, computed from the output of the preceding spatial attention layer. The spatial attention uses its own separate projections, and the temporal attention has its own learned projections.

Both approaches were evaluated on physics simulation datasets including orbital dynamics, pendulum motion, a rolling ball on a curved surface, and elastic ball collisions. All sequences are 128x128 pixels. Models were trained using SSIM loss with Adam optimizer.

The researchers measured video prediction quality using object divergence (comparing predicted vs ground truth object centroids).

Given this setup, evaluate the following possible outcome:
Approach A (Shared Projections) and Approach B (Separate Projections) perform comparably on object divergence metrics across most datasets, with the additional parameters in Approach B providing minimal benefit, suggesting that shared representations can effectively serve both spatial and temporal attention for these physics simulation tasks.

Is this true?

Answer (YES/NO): NO